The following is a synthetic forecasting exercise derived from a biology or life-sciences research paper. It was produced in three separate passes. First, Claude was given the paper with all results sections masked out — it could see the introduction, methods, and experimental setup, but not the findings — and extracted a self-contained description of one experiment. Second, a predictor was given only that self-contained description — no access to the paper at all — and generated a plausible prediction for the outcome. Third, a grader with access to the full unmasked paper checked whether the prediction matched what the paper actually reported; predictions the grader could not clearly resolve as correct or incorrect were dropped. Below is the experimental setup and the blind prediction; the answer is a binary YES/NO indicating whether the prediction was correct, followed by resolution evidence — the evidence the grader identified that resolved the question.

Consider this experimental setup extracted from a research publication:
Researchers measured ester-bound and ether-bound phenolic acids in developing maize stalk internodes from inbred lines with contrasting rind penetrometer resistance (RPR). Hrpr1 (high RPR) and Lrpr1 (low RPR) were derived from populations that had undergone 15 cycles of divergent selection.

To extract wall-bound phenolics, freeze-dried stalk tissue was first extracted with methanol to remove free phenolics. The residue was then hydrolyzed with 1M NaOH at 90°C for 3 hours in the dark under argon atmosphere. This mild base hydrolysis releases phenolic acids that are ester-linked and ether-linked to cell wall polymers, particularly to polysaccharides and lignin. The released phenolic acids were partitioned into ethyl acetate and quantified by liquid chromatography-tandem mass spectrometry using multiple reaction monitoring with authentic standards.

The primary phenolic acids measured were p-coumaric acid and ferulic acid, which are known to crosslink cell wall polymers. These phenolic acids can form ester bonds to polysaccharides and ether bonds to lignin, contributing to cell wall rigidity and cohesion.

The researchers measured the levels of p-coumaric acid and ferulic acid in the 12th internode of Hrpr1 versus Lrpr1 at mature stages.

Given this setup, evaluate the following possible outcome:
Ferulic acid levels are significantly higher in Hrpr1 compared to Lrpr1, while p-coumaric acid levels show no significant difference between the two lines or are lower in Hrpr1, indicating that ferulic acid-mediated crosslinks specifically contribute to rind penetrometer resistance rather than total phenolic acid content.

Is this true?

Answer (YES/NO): NO